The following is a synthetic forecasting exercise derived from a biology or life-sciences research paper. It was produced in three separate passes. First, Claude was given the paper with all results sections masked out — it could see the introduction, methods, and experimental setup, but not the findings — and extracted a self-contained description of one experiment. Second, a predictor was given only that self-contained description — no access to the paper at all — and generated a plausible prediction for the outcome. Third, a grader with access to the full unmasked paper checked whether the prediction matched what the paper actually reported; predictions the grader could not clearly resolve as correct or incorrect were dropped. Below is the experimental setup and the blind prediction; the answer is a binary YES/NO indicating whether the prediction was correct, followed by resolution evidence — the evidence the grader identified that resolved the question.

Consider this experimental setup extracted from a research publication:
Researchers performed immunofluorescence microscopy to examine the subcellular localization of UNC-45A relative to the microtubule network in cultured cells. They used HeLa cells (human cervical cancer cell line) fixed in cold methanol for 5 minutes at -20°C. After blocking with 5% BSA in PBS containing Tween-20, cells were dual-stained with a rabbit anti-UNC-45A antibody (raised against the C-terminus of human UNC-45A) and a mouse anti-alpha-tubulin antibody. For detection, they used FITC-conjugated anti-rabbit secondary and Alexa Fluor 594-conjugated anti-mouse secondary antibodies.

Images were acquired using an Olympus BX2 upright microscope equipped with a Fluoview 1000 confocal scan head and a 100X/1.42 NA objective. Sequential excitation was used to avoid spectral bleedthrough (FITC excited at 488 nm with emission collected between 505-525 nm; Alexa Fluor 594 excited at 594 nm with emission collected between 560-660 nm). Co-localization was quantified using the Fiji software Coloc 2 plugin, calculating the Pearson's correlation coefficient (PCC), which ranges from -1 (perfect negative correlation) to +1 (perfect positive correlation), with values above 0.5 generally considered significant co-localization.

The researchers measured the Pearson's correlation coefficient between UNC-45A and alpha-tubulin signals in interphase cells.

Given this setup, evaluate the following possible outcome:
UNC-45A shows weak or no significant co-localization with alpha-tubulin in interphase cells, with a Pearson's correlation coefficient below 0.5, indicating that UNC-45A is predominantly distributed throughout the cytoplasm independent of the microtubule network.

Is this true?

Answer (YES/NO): NO